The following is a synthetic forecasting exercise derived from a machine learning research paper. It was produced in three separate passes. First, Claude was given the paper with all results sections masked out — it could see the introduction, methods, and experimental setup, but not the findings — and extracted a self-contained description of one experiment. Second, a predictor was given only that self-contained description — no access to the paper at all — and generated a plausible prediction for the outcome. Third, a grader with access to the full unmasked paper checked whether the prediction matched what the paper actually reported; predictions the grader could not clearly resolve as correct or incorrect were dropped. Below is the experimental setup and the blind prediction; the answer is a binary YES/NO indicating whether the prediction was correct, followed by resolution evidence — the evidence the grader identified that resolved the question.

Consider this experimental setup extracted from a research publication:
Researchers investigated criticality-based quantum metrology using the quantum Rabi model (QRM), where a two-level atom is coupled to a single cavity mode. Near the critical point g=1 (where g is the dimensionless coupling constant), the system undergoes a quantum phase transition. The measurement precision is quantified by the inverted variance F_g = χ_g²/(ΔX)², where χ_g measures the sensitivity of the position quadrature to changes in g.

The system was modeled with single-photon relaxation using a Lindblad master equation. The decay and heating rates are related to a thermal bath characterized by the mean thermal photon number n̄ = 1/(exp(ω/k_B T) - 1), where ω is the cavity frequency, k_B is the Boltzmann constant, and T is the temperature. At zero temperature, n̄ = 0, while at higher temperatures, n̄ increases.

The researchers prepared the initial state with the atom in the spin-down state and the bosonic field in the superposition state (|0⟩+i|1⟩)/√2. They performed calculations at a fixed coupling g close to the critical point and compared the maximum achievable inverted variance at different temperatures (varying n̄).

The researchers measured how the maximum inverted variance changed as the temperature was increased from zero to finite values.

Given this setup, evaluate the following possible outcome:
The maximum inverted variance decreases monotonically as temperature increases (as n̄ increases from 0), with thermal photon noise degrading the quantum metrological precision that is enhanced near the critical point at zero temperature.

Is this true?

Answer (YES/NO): YES